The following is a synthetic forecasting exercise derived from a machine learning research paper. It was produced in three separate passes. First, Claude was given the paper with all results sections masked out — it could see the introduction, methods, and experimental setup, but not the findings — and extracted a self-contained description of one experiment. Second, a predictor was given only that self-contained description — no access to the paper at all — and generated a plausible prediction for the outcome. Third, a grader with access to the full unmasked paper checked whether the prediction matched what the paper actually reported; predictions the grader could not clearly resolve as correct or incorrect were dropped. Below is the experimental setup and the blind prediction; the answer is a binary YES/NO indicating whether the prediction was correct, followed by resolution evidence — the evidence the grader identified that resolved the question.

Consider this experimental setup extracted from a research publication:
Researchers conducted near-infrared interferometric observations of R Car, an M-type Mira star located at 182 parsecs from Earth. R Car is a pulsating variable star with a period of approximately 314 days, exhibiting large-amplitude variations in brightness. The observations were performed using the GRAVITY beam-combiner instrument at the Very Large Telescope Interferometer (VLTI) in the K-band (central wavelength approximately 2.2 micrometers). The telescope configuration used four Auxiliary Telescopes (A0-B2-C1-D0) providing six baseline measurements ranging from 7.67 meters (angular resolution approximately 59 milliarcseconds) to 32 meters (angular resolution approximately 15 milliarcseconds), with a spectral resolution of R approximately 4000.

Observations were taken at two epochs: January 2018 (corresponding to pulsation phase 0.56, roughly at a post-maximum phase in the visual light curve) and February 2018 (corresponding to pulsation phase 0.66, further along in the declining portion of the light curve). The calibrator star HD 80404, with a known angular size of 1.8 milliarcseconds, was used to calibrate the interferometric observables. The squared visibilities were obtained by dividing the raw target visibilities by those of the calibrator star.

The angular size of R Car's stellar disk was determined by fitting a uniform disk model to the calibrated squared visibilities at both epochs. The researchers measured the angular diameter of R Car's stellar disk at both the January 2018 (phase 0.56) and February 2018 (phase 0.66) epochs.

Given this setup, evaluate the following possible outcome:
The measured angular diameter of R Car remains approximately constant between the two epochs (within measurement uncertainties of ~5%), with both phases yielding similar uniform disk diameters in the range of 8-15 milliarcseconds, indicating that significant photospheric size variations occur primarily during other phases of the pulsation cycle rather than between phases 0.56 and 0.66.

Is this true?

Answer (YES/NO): NO